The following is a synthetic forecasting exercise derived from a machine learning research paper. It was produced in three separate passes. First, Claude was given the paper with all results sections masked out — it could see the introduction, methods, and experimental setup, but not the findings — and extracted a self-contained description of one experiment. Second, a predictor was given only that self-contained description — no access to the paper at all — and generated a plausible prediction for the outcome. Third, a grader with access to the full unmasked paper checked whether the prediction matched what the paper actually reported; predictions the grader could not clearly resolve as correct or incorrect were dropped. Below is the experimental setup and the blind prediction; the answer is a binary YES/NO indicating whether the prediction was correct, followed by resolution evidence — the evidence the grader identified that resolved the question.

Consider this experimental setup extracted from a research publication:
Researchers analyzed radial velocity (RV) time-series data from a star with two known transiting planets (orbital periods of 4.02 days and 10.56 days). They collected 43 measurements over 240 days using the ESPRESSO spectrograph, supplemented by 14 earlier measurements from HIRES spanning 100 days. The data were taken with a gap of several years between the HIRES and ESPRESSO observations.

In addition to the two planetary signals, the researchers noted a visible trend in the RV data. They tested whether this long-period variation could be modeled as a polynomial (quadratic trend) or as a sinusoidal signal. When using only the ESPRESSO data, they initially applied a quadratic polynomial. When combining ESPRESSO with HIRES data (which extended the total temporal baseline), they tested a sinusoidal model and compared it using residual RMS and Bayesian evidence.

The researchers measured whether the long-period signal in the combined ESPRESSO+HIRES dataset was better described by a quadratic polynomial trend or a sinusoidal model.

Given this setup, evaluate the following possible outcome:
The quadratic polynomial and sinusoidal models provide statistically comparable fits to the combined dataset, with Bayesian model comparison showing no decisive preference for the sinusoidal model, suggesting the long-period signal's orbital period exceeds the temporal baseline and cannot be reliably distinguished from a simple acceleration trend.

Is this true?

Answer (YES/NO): NO